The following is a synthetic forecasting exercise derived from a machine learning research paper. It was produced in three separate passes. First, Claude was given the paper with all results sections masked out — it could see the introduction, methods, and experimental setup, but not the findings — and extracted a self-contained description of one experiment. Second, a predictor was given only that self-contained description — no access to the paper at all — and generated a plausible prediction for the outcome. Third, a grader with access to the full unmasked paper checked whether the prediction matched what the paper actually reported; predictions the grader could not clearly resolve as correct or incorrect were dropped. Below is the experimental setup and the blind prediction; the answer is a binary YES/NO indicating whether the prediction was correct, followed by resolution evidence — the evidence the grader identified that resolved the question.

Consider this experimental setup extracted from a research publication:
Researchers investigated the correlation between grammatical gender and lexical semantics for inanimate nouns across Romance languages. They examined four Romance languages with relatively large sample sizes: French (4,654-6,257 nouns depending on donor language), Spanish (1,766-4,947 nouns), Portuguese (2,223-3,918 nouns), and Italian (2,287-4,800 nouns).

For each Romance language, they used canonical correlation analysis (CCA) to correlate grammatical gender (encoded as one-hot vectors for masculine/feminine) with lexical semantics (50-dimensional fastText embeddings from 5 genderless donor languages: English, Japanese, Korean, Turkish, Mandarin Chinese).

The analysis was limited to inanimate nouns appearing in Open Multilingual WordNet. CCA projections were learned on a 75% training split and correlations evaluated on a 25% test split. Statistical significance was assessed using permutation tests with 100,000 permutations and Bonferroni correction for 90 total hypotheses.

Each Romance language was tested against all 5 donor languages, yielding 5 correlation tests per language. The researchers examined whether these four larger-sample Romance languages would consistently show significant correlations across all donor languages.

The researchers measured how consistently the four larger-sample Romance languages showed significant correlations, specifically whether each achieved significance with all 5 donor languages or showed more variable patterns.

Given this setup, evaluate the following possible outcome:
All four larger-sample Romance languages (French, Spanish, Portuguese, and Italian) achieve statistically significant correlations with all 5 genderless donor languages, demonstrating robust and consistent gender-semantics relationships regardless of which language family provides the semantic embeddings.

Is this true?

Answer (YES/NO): NO